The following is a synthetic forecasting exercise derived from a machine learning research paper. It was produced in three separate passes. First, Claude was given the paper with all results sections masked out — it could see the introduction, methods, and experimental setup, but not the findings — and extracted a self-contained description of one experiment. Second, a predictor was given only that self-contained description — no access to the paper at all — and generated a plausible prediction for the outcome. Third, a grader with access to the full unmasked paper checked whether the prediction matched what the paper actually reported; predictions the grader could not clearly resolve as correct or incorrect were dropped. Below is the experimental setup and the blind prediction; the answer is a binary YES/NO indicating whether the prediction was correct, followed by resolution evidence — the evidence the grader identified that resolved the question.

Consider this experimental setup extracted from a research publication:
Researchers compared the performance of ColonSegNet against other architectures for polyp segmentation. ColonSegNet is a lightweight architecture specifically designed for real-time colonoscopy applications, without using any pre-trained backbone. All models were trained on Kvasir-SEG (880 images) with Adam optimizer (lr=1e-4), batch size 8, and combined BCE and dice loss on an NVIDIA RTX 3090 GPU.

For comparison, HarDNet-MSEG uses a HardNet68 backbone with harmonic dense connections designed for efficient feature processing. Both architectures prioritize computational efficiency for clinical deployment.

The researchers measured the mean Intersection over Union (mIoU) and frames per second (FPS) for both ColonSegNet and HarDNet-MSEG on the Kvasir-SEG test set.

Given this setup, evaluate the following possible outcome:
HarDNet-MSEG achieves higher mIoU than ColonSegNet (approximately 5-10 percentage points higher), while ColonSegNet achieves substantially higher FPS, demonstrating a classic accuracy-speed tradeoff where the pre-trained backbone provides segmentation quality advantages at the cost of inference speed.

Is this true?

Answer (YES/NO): NO